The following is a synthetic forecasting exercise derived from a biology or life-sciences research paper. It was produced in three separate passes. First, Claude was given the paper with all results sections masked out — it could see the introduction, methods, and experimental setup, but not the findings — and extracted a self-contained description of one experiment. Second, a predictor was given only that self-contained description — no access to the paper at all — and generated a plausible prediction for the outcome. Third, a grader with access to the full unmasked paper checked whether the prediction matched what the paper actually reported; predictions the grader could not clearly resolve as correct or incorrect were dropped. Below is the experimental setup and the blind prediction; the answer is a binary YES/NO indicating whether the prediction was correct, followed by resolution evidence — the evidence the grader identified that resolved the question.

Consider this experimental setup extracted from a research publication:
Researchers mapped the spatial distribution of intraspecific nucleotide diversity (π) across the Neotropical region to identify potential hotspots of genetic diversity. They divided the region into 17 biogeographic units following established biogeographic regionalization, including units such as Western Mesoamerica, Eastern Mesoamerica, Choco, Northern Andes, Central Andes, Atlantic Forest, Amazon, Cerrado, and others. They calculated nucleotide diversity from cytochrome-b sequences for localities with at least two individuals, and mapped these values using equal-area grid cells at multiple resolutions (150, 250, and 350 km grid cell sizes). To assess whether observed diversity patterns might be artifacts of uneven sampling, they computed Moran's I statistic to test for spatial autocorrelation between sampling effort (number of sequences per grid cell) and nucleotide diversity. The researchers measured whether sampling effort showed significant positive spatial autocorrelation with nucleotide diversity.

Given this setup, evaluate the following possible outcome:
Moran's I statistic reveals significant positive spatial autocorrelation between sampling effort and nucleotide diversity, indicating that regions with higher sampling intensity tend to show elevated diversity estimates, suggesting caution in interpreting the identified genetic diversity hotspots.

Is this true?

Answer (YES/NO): NO